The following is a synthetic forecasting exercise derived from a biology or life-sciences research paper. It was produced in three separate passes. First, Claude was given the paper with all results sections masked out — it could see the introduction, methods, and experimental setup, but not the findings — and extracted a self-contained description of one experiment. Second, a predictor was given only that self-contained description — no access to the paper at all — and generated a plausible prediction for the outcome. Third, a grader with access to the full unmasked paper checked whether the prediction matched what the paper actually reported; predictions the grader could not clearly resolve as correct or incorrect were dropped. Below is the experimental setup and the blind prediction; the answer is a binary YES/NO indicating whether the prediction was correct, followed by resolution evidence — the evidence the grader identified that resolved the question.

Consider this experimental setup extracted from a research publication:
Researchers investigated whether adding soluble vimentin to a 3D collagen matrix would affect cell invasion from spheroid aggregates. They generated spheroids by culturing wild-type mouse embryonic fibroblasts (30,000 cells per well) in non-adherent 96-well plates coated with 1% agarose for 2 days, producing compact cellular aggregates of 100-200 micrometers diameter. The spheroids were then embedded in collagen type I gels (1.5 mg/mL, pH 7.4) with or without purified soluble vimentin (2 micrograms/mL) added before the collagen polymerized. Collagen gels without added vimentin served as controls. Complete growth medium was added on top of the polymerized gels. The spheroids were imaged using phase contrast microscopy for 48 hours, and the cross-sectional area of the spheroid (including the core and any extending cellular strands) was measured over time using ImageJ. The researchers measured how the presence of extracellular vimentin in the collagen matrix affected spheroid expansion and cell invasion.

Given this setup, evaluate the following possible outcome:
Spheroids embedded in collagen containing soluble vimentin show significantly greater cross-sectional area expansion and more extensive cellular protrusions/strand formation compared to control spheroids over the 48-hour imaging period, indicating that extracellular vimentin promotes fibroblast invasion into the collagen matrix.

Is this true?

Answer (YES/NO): NO